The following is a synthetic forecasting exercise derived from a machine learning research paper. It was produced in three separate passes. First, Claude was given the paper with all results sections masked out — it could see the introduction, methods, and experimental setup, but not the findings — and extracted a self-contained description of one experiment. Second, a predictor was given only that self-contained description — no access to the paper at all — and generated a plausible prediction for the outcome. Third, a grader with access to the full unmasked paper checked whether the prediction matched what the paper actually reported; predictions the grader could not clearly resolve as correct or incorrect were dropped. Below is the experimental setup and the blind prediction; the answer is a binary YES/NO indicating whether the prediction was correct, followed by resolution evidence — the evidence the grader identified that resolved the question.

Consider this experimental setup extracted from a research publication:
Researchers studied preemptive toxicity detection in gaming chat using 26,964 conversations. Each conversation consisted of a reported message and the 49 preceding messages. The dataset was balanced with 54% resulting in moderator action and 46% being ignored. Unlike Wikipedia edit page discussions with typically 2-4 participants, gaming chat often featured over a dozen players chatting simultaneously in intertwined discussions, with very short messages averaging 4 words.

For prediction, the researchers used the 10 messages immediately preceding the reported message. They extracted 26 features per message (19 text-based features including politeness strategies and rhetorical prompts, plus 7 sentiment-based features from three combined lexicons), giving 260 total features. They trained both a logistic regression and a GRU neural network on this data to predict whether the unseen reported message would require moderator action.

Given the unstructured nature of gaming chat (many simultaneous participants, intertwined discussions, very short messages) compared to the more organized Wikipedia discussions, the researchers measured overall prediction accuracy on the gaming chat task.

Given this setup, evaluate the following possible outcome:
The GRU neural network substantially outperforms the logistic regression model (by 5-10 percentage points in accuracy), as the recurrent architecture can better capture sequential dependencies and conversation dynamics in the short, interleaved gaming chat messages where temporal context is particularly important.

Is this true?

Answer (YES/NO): NO